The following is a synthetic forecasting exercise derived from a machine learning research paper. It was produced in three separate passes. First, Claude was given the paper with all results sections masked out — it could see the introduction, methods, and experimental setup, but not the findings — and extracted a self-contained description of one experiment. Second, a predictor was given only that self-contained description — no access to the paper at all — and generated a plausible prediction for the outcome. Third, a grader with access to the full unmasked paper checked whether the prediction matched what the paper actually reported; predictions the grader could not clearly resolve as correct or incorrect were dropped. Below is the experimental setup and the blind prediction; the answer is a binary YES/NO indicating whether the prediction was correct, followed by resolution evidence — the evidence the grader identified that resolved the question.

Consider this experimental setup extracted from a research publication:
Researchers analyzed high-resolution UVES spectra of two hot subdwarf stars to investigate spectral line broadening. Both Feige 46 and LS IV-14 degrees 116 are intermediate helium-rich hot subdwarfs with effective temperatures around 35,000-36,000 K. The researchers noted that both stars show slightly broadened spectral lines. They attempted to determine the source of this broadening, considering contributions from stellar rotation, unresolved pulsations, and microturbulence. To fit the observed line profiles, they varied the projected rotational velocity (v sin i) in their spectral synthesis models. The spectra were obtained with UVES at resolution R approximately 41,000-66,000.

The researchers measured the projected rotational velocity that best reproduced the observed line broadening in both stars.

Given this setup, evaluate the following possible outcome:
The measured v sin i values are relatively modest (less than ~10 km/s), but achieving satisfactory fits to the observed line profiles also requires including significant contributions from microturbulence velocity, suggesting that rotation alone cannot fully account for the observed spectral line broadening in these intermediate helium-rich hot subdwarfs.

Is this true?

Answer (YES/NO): NO